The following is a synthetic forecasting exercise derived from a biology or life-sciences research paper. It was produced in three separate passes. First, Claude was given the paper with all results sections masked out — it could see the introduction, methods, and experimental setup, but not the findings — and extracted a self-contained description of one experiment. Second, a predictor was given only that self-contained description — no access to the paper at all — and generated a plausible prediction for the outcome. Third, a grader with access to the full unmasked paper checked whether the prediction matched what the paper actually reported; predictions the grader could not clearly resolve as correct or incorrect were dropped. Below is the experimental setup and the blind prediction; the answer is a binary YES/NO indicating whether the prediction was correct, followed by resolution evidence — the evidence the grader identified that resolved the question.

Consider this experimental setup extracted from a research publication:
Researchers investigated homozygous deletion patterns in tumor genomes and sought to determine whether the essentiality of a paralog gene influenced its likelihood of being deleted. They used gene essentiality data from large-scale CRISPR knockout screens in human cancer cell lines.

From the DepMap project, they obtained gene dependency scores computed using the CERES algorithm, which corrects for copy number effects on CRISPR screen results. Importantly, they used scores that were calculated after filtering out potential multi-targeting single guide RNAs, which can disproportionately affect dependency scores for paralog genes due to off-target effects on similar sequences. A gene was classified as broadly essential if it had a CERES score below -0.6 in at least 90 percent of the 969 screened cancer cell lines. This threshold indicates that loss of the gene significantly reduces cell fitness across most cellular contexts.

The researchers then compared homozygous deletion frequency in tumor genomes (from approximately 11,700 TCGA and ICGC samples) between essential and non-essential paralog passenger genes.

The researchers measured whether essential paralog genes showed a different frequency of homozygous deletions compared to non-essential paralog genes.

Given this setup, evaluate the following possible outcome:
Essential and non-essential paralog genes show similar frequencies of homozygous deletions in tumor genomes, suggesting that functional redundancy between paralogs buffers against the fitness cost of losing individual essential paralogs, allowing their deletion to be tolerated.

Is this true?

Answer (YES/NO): NO